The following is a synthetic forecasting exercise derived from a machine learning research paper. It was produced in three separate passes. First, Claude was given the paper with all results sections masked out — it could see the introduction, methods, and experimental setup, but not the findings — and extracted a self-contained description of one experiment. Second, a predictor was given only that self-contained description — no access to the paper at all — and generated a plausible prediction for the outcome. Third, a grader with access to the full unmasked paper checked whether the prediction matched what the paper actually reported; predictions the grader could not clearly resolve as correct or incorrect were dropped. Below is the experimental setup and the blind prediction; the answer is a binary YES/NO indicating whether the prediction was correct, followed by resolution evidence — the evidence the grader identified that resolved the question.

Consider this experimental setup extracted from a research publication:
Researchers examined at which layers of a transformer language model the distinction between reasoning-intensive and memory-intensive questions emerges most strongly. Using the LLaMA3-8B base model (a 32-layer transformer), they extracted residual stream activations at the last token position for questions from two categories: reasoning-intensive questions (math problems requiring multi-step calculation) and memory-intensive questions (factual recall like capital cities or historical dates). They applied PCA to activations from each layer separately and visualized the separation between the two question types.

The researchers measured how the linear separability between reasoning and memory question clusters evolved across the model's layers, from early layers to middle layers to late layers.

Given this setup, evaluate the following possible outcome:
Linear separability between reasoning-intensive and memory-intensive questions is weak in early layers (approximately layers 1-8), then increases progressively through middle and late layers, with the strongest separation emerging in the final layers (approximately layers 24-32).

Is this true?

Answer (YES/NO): NO